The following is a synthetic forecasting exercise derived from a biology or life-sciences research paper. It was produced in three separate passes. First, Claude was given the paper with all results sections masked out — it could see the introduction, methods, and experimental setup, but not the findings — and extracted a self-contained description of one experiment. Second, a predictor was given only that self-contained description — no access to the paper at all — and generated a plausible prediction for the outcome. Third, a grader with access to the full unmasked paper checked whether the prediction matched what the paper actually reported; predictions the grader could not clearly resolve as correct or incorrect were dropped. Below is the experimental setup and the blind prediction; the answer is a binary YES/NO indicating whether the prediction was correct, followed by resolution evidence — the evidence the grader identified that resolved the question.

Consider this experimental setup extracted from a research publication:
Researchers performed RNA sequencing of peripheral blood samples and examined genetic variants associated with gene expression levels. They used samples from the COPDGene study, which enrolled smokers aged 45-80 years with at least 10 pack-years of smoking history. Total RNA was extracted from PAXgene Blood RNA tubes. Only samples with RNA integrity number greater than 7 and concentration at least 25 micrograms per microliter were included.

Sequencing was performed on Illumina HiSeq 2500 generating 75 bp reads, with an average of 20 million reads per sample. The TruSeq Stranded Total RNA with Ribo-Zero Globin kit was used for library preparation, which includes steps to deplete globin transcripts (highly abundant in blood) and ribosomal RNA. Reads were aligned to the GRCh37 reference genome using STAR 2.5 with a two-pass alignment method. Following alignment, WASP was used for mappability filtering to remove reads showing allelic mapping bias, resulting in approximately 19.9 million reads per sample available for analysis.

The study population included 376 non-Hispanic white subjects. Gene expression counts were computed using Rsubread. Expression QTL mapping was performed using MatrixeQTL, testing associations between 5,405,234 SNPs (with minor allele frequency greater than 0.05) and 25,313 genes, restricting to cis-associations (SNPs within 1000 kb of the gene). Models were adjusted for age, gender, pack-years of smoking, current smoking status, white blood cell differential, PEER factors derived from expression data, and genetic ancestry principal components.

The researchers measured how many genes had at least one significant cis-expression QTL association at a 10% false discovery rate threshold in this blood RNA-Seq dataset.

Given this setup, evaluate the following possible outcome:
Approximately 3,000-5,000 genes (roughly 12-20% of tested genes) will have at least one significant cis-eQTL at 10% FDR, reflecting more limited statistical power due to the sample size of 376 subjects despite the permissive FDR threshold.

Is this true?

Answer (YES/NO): NO